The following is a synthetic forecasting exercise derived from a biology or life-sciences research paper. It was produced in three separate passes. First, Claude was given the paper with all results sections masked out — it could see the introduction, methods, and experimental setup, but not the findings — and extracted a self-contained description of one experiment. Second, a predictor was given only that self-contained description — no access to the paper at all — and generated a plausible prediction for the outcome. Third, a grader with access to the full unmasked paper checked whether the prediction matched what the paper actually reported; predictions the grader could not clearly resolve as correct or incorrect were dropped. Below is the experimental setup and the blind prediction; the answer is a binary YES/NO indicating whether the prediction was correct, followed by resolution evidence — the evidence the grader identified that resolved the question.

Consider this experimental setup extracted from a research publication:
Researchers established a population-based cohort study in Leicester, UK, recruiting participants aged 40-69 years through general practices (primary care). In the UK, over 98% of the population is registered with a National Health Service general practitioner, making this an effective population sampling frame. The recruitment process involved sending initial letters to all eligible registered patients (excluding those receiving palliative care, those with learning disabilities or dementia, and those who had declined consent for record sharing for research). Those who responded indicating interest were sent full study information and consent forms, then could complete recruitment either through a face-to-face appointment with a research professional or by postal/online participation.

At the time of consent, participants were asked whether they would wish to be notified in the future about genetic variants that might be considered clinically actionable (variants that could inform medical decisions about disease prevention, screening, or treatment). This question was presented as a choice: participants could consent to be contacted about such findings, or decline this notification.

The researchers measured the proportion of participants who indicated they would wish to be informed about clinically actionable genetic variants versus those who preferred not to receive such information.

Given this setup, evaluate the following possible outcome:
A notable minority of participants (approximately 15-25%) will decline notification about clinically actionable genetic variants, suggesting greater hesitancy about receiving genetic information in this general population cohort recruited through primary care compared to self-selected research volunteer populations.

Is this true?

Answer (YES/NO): NO